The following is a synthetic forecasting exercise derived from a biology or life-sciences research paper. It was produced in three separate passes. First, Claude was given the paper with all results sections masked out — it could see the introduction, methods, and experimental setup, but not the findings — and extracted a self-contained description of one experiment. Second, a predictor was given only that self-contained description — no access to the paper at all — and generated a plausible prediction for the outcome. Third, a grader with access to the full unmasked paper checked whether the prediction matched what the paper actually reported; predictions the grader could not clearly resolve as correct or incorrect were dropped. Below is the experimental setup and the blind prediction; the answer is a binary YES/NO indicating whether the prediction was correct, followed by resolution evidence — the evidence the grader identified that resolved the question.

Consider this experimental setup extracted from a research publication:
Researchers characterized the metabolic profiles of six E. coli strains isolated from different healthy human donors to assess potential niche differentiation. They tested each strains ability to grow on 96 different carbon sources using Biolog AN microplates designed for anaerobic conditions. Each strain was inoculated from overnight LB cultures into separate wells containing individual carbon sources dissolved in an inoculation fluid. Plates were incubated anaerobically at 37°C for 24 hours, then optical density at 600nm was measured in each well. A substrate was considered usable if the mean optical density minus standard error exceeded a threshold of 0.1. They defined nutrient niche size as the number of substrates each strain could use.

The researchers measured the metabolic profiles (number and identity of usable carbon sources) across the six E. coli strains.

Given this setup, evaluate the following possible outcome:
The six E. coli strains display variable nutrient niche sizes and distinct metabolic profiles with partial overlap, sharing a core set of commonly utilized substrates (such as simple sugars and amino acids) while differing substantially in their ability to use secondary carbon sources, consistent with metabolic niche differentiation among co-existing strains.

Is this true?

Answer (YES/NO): NO